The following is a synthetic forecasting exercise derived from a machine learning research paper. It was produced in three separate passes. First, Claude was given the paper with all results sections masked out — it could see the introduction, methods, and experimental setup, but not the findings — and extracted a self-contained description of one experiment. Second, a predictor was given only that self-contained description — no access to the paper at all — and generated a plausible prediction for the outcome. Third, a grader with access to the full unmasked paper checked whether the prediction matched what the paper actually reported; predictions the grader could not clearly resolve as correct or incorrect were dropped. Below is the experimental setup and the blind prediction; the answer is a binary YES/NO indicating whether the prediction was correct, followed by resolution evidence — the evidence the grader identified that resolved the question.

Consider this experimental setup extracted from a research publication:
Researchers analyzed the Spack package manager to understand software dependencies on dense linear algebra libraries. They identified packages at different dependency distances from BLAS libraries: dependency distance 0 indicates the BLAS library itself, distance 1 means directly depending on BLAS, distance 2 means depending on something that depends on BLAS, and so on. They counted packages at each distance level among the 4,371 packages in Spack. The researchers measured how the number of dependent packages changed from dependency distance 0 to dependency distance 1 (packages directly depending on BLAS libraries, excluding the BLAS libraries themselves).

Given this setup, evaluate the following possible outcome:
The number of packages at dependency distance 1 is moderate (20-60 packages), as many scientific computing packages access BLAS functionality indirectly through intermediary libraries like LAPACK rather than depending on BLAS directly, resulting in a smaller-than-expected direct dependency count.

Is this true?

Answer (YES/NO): NO